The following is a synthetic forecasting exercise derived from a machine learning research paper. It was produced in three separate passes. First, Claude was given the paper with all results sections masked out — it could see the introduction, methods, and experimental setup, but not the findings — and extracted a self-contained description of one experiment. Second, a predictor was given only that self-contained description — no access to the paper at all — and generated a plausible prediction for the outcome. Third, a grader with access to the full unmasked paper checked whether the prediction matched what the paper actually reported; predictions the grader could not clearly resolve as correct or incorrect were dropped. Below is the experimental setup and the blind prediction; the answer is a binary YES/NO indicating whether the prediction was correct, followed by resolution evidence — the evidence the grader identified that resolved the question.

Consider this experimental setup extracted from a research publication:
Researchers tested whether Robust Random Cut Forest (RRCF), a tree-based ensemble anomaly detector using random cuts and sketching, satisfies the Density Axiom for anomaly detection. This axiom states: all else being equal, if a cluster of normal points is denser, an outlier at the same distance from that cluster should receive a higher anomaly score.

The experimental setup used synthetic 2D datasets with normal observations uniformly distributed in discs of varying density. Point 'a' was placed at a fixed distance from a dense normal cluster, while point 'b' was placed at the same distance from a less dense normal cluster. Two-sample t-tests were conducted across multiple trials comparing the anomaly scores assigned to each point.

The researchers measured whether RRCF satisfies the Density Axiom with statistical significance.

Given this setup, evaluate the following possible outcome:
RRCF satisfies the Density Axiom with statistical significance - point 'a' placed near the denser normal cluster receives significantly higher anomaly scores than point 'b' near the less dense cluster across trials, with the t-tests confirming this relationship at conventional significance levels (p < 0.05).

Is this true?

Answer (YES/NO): NO